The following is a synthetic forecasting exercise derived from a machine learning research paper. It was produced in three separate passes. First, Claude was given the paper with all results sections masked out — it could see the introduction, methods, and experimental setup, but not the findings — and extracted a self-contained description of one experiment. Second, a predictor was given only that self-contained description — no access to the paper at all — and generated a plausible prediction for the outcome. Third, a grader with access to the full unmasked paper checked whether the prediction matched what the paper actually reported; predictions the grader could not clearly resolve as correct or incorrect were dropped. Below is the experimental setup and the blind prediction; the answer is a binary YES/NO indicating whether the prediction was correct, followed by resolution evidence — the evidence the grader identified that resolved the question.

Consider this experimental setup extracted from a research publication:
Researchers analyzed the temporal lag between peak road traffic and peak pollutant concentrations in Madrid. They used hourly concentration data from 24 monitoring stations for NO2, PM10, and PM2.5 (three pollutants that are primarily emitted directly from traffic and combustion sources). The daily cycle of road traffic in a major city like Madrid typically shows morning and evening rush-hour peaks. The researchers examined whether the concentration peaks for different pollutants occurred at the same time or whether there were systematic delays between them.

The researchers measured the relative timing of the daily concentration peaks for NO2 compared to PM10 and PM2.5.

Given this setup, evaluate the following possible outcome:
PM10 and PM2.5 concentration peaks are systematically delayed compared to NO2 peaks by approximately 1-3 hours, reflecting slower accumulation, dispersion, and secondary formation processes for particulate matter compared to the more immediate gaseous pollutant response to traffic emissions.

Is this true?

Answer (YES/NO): NO